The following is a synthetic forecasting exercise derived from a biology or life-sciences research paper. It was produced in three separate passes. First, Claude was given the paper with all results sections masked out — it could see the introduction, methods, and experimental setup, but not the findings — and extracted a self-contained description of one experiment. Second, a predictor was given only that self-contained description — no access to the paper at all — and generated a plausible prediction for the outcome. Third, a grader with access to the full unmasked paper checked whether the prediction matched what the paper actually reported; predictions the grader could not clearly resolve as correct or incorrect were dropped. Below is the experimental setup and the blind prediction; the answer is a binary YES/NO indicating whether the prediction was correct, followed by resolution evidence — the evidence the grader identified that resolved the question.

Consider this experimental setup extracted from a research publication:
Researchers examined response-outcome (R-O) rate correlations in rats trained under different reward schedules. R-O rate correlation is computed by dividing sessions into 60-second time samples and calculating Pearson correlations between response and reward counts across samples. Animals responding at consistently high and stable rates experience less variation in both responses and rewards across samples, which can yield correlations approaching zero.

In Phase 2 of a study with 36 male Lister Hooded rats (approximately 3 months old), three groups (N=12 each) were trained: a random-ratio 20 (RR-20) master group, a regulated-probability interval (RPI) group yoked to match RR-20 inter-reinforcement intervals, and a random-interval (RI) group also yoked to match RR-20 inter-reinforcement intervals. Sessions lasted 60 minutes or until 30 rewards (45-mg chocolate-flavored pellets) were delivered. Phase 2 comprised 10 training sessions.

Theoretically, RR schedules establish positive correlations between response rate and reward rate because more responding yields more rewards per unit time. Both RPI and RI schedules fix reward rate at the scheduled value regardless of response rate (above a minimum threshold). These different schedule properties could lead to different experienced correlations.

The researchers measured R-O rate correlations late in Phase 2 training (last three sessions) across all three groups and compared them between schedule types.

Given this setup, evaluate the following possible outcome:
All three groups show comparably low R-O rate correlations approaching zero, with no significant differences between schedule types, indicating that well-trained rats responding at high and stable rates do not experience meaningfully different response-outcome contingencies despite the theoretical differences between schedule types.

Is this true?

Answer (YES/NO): YES